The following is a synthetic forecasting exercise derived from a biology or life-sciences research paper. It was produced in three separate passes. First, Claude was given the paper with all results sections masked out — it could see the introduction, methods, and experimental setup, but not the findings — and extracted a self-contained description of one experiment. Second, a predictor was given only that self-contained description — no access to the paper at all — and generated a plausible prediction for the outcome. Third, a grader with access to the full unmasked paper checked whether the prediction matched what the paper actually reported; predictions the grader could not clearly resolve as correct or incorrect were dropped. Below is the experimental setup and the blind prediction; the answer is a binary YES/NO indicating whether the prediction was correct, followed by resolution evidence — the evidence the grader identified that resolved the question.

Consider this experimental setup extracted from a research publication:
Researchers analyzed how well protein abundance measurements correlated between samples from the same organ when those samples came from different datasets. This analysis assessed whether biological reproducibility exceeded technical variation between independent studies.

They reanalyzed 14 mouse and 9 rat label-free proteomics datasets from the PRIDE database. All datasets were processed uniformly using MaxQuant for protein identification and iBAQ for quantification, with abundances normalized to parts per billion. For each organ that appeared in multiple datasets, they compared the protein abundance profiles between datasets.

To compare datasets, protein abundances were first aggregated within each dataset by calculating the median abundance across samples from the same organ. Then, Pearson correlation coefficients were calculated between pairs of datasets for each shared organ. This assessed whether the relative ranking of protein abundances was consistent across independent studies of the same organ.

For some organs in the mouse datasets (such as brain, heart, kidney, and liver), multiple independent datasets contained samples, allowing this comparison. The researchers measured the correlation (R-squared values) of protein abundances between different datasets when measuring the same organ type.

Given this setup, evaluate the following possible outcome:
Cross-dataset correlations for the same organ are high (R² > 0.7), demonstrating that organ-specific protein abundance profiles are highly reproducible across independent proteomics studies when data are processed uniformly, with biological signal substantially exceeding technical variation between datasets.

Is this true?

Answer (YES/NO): NO